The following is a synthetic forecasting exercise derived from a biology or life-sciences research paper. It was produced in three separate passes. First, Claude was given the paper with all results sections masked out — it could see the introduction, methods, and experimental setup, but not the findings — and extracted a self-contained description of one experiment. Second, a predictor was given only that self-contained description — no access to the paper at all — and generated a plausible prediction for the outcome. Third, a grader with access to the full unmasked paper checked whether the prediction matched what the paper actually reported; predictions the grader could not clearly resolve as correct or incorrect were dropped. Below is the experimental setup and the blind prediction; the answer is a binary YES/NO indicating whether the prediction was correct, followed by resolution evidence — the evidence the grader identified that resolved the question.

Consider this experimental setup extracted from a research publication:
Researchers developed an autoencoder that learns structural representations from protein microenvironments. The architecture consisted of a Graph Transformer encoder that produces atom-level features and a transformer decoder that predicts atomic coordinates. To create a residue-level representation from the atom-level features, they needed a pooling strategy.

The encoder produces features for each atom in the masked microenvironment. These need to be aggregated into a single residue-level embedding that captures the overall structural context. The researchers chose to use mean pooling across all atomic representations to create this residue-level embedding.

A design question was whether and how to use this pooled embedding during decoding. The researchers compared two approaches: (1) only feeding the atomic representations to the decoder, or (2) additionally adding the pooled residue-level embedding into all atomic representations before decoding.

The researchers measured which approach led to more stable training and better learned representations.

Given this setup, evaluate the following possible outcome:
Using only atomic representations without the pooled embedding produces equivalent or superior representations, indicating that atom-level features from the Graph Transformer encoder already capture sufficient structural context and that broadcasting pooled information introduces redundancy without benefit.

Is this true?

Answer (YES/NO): NO